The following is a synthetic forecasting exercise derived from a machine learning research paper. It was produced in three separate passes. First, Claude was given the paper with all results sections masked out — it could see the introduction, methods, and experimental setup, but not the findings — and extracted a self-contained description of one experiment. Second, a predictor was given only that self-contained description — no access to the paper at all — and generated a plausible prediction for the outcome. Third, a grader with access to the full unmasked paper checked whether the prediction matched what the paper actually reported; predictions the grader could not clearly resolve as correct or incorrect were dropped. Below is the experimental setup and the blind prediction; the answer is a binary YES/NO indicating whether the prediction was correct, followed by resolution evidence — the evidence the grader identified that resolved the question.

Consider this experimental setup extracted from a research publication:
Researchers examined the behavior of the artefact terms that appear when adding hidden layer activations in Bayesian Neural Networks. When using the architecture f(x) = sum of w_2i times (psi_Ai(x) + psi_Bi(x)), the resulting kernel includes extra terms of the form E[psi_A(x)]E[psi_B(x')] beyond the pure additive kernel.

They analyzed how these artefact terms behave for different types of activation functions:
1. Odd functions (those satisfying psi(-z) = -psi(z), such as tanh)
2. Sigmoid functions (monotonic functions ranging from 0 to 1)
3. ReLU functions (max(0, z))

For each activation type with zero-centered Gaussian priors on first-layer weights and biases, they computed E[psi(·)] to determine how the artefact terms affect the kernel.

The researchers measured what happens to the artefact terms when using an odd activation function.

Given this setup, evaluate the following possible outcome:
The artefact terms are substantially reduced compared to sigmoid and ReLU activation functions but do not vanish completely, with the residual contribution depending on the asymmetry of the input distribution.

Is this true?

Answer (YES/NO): NO